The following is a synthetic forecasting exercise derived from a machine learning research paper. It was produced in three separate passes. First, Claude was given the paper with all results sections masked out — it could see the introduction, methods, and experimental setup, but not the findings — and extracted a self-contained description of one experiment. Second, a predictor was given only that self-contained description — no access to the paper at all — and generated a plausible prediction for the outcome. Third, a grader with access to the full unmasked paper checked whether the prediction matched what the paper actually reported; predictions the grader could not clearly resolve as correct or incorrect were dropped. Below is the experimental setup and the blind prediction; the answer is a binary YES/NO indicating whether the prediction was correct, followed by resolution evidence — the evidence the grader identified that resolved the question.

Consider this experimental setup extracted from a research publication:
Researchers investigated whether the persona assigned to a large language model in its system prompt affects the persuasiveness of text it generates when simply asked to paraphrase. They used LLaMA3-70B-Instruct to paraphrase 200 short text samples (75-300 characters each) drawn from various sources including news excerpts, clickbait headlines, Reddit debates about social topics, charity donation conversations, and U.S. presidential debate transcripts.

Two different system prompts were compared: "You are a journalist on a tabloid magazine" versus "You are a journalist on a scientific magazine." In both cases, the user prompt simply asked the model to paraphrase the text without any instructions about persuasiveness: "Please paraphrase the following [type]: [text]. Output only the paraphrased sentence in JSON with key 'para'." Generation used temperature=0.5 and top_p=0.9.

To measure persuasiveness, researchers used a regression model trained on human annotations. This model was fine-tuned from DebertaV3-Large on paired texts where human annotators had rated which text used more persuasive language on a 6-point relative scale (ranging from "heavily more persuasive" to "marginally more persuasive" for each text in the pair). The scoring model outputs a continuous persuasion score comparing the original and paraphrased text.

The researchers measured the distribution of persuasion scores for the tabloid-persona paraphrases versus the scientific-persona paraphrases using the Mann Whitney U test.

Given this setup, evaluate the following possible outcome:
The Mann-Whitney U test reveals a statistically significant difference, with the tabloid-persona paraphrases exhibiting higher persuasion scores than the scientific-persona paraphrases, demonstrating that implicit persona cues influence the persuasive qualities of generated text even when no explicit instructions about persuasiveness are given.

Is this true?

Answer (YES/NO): YES